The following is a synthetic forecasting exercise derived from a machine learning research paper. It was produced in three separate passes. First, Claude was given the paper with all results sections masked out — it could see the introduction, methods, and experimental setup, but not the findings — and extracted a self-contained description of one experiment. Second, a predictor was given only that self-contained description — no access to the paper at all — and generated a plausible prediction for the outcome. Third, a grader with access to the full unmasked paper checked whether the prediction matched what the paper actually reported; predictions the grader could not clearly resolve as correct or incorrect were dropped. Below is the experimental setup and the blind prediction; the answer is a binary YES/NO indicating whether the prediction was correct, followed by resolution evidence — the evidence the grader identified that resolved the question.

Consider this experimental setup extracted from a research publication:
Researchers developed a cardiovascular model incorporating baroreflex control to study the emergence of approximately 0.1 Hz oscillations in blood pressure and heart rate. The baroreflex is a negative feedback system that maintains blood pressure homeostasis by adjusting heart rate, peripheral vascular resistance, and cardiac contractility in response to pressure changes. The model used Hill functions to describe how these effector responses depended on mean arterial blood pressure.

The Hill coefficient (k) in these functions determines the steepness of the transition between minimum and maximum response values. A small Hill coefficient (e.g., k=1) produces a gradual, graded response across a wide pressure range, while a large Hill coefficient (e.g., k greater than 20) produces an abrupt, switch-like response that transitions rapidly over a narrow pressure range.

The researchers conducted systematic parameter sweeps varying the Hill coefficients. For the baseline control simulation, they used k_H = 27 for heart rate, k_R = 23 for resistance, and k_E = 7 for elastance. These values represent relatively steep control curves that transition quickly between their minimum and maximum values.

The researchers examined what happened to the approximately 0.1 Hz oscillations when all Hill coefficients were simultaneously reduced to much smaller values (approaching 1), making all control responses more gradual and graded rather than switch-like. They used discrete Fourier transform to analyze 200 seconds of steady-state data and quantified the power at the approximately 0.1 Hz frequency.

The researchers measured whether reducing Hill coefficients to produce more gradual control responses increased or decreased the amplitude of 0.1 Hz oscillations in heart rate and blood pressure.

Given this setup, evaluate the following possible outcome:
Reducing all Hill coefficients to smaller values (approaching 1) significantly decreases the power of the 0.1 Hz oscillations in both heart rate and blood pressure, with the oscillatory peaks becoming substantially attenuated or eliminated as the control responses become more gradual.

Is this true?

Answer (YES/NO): YES